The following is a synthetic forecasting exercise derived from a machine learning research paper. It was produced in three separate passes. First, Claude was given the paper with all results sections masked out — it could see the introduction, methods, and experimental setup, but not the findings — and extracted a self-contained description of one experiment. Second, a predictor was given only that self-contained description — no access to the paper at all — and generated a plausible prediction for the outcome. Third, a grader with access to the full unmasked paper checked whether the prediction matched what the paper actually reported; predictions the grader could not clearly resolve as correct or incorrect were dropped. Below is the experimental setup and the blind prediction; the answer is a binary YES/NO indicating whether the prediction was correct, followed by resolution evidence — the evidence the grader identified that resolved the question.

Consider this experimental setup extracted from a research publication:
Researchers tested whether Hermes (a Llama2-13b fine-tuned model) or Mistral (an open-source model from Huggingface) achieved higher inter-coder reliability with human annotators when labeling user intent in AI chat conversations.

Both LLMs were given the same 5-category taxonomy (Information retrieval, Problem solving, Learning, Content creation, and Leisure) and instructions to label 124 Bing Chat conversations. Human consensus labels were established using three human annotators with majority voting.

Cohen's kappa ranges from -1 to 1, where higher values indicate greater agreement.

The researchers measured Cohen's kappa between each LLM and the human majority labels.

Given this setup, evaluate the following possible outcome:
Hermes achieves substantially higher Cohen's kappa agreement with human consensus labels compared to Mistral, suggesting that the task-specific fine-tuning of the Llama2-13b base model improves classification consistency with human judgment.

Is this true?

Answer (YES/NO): NO